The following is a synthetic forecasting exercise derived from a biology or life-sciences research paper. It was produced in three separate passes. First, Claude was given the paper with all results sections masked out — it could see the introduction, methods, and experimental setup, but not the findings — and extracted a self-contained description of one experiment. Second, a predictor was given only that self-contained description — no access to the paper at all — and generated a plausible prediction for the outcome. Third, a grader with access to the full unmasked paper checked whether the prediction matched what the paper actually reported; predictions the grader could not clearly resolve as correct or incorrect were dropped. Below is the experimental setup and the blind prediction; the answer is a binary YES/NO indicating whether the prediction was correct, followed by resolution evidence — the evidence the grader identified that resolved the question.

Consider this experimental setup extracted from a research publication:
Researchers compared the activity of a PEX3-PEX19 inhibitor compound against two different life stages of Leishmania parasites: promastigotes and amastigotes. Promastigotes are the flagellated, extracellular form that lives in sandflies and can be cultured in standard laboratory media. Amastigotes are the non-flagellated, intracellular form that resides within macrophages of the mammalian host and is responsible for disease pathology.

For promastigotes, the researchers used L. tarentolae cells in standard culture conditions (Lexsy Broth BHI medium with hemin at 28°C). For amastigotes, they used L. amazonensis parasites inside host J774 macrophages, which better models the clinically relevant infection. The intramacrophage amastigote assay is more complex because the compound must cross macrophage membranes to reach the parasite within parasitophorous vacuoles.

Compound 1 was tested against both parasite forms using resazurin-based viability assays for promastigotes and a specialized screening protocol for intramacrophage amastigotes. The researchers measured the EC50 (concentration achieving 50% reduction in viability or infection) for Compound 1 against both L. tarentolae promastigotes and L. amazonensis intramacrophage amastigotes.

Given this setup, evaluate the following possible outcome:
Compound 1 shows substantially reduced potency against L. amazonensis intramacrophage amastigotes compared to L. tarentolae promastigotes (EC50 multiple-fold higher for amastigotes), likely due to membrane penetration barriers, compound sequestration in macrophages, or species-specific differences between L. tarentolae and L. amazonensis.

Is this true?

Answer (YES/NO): NO